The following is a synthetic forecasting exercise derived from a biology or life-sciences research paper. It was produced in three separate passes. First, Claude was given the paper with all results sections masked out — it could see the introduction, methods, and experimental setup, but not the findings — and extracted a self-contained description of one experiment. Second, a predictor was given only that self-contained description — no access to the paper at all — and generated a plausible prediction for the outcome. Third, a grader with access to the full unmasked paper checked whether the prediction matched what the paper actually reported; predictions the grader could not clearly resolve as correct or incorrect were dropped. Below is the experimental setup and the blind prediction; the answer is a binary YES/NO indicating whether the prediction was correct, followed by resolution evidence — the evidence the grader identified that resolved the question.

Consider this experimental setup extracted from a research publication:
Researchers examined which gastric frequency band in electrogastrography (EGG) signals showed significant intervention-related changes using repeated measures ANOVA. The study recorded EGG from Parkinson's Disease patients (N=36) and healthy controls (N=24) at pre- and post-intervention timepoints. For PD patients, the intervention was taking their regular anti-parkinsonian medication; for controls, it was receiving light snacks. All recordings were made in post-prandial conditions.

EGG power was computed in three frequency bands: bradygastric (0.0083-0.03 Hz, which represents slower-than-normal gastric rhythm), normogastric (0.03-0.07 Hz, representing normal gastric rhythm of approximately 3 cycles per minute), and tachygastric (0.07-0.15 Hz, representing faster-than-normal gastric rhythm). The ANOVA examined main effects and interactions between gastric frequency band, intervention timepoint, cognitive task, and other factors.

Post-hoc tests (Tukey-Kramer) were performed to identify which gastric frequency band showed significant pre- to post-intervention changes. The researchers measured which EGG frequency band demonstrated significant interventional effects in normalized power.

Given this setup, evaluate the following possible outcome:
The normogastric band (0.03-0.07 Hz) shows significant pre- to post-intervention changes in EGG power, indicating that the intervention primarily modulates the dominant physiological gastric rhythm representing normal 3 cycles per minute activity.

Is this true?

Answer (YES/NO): YES